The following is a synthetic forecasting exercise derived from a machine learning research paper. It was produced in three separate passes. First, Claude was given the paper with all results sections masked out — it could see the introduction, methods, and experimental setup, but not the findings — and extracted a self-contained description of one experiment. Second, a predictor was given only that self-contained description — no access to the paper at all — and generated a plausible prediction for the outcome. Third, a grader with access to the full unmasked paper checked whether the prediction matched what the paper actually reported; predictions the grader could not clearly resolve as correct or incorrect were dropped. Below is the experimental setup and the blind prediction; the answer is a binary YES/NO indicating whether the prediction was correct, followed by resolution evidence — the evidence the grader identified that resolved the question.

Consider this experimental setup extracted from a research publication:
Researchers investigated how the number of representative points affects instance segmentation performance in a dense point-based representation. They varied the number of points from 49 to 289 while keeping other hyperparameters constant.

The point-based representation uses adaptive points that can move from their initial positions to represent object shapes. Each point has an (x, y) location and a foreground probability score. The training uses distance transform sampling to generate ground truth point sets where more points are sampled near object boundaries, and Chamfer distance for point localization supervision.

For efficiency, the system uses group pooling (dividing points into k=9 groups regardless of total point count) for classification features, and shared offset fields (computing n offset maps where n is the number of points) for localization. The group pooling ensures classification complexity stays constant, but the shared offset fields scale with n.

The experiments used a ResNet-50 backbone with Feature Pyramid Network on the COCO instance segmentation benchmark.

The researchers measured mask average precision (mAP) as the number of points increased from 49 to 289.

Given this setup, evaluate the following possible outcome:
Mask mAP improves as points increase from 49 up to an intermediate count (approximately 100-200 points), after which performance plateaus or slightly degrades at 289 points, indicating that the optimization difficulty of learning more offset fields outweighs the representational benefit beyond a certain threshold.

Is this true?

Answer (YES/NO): NO